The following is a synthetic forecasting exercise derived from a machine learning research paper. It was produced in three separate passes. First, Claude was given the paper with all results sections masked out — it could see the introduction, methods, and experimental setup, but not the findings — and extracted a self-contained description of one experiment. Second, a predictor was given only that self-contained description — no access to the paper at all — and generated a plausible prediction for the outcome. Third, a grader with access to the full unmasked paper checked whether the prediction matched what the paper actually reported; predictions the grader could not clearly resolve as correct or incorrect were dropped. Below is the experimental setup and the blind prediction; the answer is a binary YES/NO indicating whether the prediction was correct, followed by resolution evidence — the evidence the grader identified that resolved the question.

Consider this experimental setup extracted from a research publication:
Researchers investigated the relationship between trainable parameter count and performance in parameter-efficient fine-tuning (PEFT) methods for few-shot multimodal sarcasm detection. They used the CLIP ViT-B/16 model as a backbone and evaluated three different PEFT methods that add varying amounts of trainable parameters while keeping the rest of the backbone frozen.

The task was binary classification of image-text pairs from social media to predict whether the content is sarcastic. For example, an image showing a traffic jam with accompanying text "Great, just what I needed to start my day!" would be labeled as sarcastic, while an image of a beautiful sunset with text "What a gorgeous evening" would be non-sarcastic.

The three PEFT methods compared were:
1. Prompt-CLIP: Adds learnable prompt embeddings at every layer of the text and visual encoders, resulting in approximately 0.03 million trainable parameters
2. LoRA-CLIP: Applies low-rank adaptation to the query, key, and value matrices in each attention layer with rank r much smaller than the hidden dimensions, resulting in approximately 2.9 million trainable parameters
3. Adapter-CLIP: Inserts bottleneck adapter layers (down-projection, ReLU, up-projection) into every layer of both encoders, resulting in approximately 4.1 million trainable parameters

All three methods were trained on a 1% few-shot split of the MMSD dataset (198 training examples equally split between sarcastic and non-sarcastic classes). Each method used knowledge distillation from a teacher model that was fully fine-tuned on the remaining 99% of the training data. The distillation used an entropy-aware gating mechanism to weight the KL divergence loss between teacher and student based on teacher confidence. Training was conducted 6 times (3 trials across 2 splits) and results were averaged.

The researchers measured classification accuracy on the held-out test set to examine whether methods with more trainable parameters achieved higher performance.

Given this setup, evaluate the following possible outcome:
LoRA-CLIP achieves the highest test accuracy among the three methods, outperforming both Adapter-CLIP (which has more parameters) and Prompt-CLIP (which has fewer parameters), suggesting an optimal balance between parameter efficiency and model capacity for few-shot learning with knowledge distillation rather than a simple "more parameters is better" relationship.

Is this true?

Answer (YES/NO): YES